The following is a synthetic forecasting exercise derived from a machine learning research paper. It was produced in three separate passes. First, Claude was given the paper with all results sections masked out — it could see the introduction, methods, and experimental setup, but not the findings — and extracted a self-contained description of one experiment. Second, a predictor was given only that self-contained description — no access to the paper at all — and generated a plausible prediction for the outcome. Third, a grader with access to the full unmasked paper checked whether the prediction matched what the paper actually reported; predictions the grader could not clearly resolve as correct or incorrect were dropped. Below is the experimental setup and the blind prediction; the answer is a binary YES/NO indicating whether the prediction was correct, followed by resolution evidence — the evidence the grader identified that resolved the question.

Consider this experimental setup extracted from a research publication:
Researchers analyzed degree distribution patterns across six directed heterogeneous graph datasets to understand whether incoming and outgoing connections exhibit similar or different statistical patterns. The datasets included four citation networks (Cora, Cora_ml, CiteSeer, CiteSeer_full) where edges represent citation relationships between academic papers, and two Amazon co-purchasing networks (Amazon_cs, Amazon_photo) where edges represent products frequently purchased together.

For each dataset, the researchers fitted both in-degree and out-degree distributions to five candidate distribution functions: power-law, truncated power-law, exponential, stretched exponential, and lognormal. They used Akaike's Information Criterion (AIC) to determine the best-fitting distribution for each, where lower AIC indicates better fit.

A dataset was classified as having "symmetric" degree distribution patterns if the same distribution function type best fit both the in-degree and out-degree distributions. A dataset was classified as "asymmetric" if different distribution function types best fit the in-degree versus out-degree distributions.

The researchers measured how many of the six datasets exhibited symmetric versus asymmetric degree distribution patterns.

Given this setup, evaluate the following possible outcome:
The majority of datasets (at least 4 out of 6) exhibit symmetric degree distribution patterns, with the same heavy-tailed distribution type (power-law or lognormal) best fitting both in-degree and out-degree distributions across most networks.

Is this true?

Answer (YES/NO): NO